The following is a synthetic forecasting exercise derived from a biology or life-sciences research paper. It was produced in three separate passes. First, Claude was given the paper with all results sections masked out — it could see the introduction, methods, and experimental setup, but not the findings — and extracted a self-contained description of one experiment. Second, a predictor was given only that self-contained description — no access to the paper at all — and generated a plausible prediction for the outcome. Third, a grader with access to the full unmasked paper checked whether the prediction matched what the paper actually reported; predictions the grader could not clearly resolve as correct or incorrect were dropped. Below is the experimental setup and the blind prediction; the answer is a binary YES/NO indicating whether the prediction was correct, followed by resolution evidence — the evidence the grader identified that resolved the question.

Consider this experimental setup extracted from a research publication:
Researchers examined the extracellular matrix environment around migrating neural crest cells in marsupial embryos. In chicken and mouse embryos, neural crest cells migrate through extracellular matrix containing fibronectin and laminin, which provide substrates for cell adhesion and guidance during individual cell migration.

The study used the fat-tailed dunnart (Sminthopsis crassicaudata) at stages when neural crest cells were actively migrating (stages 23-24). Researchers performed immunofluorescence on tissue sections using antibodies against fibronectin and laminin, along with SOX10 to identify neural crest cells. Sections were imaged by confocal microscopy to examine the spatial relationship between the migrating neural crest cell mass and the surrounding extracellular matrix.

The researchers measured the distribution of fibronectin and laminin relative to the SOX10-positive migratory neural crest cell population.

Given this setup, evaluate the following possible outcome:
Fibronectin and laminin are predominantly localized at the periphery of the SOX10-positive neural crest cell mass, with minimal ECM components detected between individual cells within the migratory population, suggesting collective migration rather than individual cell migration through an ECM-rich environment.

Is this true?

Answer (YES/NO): YES